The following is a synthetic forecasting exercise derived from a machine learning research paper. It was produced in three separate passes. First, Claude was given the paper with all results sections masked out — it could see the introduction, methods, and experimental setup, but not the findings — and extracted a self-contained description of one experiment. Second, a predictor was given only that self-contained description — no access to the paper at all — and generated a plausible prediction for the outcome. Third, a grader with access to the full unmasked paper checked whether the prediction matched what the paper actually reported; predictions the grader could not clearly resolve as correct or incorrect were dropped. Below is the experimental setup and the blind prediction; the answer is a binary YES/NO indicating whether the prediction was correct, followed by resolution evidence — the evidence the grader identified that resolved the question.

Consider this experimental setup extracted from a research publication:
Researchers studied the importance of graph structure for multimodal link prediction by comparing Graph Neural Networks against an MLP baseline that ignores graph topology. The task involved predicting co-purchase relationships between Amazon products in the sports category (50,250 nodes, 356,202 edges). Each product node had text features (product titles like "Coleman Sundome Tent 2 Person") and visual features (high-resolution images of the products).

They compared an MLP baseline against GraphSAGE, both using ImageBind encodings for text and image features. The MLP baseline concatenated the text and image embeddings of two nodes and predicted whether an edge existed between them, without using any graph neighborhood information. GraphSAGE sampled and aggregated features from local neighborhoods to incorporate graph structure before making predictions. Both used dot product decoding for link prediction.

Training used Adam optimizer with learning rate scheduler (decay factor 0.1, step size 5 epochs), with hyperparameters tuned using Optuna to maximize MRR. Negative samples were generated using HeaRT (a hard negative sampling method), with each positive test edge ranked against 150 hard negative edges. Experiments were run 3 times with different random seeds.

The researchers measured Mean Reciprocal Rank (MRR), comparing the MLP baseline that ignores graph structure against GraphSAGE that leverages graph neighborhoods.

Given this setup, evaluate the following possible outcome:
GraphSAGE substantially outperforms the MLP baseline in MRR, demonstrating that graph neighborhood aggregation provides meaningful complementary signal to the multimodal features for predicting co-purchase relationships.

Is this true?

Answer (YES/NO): YES